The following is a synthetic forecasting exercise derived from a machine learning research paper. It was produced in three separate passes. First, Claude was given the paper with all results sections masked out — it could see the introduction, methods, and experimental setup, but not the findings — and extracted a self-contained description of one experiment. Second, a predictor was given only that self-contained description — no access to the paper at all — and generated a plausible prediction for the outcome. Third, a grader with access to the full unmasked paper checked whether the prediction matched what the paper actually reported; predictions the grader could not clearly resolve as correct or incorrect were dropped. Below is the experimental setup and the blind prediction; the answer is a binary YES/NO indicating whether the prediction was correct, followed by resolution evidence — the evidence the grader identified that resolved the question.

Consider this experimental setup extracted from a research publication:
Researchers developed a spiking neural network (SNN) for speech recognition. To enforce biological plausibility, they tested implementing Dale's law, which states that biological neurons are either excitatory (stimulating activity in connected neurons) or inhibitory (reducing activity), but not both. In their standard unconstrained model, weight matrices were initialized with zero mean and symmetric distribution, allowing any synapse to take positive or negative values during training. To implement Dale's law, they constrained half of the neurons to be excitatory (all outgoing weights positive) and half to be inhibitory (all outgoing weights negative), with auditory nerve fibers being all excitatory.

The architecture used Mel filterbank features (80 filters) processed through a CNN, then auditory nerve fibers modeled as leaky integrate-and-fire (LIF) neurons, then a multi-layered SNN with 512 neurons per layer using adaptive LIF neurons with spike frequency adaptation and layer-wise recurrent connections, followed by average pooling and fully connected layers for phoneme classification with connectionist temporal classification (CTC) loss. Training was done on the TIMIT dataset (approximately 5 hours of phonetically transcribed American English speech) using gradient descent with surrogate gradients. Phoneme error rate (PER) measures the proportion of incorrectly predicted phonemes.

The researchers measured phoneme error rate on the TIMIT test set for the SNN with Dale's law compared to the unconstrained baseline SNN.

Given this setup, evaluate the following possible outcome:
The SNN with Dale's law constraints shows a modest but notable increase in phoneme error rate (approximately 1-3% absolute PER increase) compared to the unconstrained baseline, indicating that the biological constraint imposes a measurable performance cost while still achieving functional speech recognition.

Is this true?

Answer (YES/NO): NO